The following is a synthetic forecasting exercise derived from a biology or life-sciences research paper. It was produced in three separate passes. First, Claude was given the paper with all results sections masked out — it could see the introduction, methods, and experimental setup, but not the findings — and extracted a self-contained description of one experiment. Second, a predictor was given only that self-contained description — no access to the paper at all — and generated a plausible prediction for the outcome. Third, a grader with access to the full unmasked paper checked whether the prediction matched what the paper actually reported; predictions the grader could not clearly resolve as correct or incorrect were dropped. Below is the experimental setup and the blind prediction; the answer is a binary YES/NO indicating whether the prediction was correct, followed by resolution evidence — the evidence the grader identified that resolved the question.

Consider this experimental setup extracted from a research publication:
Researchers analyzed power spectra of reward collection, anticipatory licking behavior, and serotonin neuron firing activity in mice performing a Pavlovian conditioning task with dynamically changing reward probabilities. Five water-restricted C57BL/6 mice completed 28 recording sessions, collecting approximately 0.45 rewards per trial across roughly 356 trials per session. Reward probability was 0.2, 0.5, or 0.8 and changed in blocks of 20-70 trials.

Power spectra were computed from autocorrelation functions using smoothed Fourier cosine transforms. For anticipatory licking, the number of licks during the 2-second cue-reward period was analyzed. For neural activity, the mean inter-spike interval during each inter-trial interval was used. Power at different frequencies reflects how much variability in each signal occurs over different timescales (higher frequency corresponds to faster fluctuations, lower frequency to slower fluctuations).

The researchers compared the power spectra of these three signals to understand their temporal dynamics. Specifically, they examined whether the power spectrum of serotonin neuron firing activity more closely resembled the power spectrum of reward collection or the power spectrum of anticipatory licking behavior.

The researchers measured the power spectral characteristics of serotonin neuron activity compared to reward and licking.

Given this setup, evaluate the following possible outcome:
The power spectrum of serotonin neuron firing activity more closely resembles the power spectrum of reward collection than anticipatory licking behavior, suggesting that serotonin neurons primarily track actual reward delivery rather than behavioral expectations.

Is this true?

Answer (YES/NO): NO